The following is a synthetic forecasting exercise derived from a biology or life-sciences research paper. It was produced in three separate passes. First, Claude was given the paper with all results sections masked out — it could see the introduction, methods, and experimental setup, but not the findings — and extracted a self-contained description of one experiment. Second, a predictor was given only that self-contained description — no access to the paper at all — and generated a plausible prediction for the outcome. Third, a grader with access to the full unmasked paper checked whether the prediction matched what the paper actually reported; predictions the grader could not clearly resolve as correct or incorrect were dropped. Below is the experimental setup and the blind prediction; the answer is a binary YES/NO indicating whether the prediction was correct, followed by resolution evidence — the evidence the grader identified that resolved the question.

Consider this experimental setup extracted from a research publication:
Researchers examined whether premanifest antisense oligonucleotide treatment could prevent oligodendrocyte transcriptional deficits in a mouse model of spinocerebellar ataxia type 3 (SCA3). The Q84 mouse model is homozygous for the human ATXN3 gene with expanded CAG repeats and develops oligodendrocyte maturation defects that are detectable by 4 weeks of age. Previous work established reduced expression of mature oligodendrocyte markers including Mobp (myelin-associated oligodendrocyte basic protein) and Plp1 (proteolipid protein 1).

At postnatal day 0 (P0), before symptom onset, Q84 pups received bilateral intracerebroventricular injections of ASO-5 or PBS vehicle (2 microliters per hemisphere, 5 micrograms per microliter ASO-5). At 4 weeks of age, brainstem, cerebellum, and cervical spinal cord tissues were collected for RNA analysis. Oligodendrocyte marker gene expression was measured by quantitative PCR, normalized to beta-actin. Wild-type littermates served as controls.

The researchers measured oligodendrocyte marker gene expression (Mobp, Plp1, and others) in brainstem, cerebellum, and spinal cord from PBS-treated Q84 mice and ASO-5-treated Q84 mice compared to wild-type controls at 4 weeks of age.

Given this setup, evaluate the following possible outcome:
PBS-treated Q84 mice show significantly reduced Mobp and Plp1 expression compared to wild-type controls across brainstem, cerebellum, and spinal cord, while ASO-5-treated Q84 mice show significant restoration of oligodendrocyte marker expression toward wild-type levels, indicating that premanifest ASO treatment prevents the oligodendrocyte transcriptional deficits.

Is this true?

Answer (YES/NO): YES